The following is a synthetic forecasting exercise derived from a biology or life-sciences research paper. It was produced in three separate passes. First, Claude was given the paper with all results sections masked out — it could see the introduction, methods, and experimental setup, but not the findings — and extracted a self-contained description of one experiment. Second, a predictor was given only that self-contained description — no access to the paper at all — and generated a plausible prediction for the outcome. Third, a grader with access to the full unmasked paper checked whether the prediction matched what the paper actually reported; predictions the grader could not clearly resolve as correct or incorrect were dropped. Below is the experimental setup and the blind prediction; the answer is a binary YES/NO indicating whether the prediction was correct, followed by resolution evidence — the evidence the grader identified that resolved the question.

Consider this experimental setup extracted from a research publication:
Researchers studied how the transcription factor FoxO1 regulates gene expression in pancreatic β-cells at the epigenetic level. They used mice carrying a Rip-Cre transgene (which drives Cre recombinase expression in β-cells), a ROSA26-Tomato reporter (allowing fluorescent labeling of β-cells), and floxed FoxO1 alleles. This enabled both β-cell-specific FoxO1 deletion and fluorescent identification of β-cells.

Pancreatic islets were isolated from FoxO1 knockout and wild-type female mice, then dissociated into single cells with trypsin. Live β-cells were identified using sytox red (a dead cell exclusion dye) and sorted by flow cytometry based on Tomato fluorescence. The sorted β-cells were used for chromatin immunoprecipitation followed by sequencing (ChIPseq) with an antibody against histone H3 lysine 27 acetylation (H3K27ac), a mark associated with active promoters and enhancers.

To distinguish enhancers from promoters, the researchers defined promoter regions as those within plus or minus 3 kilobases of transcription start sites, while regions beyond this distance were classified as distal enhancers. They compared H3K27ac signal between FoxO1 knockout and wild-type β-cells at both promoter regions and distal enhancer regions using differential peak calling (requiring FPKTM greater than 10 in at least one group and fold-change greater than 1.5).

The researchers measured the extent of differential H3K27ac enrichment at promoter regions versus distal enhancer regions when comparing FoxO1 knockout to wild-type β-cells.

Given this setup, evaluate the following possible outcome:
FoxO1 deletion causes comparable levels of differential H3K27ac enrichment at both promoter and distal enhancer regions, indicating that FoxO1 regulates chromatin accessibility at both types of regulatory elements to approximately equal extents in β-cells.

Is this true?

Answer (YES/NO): NO